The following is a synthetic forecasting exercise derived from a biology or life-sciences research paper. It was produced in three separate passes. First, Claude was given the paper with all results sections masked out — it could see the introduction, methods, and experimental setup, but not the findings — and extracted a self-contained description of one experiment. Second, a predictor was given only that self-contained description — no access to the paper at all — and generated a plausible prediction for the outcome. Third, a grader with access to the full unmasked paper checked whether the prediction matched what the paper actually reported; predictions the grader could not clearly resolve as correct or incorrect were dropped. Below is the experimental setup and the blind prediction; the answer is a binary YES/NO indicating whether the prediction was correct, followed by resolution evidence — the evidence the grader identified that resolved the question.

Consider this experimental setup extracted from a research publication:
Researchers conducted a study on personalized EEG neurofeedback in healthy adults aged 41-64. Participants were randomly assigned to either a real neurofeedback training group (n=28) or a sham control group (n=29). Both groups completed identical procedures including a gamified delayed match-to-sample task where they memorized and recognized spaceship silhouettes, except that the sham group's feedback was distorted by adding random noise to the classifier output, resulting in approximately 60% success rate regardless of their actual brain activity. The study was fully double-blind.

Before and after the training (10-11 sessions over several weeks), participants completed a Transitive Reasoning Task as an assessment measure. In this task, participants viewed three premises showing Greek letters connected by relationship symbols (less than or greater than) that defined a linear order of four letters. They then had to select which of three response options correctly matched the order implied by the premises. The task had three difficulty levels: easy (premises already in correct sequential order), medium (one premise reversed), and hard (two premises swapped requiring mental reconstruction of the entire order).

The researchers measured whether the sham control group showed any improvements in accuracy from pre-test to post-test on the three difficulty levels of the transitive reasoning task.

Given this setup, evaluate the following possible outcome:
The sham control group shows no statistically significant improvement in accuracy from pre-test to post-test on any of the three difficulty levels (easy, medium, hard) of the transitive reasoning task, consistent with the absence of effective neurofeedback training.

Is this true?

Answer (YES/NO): NO